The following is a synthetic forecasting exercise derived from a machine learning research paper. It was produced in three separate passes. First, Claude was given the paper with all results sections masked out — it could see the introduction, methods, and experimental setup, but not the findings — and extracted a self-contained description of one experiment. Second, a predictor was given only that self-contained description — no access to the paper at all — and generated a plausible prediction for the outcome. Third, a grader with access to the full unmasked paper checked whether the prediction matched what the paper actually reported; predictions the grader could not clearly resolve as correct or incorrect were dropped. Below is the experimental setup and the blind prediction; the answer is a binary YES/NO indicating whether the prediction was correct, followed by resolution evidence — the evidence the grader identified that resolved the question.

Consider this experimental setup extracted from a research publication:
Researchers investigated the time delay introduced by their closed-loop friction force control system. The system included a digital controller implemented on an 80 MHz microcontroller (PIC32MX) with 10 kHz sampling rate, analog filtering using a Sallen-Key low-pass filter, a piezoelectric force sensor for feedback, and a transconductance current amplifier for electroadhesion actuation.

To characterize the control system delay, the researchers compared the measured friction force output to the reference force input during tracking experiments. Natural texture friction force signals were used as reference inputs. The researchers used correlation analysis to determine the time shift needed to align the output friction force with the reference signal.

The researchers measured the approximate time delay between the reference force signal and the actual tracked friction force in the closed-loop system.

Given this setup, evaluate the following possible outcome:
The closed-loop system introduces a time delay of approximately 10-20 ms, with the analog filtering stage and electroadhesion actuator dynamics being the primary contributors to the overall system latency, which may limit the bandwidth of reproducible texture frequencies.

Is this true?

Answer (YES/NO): NO